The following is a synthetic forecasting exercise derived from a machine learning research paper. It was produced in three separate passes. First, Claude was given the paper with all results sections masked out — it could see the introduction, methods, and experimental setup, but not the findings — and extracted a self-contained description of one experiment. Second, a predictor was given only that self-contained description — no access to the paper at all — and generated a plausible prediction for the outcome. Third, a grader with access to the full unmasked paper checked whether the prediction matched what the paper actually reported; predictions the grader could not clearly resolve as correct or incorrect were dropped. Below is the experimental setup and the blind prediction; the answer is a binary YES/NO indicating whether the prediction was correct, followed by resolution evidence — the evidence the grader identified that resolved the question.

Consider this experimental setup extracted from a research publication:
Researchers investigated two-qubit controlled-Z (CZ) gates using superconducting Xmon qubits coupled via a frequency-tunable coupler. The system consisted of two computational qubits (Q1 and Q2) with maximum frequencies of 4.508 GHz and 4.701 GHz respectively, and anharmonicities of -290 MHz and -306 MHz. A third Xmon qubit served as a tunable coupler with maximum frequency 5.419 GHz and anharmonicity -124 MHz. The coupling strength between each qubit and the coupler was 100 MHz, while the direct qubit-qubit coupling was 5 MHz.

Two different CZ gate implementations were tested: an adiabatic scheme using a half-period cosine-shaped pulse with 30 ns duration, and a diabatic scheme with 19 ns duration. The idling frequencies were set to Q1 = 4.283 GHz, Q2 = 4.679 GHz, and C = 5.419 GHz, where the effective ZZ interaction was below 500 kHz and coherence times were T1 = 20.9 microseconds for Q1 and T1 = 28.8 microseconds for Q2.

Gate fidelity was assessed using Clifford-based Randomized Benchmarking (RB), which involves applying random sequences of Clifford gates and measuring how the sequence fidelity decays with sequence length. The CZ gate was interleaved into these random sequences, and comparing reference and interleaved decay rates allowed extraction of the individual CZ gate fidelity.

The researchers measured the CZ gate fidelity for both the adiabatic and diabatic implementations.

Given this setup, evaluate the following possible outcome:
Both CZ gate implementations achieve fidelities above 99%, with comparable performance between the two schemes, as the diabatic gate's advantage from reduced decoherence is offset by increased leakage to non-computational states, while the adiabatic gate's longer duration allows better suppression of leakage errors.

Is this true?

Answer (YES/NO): NO